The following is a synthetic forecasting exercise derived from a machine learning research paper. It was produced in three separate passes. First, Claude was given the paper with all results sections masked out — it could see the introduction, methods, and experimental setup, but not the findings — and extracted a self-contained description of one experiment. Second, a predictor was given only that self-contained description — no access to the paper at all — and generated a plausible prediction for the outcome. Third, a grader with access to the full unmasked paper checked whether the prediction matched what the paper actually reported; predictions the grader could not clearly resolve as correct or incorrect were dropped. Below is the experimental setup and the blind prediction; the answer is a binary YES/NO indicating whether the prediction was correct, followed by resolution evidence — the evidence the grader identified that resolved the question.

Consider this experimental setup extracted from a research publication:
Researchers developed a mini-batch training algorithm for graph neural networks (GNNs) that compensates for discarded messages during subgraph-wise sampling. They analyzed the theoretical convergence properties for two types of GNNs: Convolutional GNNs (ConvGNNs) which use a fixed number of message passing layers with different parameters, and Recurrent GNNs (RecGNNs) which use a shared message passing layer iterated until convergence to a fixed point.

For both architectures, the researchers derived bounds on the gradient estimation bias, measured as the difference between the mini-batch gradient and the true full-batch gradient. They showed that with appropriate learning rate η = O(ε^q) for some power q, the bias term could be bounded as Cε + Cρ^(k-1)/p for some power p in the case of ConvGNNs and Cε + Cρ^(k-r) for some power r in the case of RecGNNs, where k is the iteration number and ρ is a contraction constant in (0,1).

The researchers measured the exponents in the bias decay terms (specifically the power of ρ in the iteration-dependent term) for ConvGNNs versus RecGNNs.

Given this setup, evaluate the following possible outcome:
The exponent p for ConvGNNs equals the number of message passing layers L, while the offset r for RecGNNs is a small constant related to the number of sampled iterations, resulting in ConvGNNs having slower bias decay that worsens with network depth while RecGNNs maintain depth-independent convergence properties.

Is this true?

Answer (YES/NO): NO